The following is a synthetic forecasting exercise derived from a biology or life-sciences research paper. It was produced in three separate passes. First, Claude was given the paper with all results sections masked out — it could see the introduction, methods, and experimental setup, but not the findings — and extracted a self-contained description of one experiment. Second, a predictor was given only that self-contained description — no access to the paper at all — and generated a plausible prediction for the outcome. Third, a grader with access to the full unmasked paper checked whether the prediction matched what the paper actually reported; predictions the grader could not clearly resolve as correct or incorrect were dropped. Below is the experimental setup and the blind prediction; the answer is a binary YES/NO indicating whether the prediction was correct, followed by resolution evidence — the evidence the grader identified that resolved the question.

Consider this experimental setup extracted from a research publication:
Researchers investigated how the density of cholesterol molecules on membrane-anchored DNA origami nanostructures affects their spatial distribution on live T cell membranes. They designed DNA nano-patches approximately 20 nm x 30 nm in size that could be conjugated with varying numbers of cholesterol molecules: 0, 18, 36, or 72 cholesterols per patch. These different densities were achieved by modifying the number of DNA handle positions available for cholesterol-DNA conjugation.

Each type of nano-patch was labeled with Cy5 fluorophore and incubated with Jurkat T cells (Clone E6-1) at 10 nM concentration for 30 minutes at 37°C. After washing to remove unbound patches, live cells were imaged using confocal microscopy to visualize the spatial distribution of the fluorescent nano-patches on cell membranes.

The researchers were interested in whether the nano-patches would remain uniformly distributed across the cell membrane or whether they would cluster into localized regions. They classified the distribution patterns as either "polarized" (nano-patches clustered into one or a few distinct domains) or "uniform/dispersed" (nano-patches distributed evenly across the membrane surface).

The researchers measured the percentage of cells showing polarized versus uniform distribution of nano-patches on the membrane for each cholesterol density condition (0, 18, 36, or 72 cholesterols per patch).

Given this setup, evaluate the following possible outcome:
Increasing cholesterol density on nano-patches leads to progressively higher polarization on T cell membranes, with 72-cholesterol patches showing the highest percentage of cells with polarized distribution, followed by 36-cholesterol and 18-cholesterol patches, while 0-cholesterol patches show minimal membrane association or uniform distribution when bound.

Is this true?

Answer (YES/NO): YES